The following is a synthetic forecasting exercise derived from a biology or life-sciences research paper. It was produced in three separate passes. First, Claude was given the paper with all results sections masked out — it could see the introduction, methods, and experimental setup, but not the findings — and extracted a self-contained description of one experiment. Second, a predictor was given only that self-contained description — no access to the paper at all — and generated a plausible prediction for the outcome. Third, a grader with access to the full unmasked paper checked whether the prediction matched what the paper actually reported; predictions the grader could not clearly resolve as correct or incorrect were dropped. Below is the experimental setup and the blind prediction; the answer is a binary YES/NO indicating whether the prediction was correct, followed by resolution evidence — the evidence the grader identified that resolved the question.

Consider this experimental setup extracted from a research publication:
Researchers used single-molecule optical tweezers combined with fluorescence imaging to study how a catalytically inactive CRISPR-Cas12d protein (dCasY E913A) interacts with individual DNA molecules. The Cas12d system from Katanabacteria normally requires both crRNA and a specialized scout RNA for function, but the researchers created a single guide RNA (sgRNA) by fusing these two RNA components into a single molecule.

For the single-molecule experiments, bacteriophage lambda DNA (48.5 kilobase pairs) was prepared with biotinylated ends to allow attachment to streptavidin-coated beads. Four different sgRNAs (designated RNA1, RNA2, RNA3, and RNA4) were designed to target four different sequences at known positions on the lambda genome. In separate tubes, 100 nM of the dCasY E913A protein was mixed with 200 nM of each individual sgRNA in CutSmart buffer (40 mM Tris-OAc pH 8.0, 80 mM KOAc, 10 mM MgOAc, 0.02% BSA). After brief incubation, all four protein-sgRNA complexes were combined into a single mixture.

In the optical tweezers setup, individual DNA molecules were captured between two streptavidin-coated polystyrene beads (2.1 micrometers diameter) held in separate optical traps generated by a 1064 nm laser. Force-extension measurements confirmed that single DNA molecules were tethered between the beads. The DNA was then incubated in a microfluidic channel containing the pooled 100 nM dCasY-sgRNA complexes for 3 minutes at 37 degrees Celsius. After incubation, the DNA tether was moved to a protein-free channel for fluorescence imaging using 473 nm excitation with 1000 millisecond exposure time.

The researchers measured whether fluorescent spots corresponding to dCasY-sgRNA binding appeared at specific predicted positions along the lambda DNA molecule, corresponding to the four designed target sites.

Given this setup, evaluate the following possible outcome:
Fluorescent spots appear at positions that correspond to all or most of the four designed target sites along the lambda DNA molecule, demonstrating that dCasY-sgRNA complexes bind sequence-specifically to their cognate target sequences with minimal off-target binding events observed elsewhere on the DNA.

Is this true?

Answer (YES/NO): YES